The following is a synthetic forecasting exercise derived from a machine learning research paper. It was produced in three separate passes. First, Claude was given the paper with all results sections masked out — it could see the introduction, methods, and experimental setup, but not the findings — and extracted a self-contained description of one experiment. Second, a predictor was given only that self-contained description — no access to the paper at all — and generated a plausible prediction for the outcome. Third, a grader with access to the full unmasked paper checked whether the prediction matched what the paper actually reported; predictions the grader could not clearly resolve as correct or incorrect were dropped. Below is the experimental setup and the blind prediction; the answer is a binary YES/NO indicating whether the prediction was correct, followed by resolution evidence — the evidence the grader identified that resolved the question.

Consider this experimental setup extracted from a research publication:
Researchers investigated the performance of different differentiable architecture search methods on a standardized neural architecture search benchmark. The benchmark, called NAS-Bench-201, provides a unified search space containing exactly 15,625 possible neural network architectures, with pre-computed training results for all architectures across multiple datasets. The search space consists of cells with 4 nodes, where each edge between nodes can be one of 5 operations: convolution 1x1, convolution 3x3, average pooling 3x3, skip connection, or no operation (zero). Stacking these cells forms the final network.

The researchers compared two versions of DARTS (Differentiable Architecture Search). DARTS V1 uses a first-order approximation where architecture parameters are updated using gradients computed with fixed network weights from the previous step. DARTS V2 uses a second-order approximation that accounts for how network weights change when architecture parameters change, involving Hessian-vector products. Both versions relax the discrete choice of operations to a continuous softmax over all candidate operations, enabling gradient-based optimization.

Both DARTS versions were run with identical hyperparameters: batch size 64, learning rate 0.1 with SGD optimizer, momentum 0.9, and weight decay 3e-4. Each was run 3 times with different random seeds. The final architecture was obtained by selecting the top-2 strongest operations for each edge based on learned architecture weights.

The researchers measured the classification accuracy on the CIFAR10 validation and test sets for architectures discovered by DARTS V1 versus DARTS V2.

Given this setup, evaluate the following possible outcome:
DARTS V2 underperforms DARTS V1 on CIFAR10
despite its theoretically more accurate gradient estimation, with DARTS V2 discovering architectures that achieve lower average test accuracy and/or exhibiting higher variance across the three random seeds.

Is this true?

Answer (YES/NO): NO